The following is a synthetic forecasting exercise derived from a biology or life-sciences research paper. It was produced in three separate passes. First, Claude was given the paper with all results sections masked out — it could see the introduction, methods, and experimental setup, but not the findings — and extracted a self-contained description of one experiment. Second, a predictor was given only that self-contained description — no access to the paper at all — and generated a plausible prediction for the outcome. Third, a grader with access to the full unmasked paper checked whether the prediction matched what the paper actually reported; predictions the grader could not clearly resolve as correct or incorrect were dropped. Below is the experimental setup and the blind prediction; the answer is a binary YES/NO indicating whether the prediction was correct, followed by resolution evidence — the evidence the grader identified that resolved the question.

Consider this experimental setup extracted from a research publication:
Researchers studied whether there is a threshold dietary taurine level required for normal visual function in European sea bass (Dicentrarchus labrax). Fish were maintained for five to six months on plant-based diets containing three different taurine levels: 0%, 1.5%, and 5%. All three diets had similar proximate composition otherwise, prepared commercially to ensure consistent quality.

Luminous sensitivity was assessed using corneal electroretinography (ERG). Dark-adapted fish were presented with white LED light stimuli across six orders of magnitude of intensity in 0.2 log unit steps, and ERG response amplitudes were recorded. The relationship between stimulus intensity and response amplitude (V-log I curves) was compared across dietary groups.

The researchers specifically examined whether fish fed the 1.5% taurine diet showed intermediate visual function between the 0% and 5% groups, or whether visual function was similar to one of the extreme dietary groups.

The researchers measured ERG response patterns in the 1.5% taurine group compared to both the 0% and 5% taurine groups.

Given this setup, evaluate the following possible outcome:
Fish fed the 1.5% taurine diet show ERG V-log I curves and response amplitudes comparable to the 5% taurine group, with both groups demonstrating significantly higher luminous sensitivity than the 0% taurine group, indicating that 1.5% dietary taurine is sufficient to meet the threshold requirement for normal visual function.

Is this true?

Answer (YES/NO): NO